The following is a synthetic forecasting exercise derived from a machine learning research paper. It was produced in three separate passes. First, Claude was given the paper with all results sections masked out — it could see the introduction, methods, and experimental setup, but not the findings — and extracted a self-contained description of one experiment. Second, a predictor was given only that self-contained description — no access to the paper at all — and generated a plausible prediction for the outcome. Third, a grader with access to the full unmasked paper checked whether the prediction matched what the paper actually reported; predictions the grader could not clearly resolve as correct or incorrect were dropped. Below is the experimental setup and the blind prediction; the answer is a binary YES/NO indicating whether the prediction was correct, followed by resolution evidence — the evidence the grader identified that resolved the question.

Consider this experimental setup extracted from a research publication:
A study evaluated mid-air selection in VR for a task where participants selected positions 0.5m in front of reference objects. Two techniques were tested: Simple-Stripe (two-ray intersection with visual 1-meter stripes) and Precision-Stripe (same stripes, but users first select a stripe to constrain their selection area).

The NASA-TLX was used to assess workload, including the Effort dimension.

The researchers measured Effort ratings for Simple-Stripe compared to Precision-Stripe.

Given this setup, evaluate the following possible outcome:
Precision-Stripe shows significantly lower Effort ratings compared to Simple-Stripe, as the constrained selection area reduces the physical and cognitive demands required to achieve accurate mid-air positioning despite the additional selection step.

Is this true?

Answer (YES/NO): YES